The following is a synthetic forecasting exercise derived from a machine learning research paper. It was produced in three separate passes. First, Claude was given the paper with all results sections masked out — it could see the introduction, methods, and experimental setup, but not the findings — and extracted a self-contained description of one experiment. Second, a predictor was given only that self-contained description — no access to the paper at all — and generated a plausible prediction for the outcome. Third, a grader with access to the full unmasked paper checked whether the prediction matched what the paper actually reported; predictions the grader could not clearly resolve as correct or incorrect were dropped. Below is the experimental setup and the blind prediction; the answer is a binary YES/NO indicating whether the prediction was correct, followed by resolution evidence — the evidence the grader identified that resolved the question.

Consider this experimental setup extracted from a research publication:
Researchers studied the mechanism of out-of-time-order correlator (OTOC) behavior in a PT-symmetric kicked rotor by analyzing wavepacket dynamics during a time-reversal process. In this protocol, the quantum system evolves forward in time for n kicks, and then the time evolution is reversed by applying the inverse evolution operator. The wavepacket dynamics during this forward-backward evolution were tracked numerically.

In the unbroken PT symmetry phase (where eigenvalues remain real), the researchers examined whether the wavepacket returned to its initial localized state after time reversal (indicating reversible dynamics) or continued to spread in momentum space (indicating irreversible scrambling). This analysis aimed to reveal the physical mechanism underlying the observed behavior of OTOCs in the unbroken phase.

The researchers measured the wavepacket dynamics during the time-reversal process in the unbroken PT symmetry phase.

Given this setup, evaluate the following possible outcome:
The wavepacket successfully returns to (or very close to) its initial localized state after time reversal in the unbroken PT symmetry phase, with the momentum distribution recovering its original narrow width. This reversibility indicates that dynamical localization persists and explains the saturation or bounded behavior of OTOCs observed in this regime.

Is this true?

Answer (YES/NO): YES